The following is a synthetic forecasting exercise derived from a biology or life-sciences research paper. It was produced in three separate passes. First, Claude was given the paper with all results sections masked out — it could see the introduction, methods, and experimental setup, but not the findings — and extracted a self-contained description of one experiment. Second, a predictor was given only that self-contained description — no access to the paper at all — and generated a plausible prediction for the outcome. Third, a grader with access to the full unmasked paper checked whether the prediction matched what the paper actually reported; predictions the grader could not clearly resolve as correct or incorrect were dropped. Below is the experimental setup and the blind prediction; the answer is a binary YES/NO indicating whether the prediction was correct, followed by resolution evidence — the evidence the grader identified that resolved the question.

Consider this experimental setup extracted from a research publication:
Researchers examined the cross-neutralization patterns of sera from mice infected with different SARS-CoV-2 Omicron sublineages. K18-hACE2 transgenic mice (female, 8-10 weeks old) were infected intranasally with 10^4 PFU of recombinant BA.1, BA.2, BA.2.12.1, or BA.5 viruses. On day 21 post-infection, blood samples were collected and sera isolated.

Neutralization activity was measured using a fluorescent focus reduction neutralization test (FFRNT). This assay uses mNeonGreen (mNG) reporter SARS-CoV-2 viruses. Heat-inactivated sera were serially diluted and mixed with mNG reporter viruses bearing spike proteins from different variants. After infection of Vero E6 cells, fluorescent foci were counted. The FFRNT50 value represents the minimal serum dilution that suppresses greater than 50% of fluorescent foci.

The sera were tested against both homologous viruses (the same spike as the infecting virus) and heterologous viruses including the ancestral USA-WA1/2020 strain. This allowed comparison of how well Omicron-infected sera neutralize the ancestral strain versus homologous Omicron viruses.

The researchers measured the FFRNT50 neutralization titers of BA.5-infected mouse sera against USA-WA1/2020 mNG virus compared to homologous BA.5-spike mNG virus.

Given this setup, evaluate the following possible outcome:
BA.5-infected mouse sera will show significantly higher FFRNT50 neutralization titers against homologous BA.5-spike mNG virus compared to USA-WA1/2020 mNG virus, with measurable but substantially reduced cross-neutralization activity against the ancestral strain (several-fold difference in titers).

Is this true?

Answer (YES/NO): NO